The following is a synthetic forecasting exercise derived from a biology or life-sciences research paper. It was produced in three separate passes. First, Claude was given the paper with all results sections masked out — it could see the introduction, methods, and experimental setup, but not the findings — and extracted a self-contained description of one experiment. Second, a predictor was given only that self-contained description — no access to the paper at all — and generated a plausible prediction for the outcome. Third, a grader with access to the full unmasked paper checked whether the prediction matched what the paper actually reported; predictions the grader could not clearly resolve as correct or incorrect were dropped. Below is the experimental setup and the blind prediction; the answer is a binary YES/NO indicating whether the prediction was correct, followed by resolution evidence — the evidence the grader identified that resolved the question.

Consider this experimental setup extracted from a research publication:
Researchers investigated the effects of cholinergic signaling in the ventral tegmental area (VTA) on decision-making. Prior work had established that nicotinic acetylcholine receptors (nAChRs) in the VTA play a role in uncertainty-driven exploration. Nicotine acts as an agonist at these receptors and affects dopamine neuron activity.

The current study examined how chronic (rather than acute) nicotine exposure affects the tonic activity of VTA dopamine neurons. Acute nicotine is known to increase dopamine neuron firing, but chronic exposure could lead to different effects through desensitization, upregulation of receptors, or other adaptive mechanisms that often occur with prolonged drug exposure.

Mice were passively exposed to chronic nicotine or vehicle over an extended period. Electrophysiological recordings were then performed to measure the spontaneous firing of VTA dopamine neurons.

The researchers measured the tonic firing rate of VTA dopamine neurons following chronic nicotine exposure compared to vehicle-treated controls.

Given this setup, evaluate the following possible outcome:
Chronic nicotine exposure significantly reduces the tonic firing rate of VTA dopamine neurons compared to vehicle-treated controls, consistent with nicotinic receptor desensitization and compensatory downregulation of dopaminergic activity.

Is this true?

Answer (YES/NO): NO